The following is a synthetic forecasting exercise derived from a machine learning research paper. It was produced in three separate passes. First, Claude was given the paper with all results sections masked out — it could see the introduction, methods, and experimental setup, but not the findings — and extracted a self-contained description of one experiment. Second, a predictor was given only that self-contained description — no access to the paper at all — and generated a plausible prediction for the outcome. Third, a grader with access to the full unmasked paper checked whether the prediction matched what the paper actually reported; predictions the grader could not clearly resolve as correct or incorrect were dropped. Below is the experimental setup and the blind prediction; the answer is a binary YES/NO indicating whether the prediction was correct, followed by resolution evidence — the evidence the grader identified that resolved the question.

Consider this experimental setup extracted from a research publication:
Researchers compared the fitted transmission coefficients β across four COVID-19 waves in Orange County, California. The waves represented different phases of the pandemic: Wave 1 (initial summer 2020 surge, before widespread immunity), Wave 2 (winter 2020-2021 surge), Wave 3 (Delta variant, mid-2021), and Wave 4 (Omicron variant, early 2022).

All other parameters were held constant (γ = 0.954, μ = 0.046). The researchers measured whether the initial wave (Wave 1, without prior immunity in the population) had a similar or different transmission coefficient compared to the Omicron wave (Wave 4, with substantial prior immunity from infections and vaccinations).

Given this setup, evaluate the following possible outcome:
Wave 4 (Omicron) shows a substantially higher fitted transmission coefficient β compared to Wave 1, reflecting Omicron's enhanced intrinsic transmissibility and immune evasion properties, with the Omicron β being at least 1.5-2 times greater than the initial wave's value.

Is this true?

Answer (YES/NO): NO